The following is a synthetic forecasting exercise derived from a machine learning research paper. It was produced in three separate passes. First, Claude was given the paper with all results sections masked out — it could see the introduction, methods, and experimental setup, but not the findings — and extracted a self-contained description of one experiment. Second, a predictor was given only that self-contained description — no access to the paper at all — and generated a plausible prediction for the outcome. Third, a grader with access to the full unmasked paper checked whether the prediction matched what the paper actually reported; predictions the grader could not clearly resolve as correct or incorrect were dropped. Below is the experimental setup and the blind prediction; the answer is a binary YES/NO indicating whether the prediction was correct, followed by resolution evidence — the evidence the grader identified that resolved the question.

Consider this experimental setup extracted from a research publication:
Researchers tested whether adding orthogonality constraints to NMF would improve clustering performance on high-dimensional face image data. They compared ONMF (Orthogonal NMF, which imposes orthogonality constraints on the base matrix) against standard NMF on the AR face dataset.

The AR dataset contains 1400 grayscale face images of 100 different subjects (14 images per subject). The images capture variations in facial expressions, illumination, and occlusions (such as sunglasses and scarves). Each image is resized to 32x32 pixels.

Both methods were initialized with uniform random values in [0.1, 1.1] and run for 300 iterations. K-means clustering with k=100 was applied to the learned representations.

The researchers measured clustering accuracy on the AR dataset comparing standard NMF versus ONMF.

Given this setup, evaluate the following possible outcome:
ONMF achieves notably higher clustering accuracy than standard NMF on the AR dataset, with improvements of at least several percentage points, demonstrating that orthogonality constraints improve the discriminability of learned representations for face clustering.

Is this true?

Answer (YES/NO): NO